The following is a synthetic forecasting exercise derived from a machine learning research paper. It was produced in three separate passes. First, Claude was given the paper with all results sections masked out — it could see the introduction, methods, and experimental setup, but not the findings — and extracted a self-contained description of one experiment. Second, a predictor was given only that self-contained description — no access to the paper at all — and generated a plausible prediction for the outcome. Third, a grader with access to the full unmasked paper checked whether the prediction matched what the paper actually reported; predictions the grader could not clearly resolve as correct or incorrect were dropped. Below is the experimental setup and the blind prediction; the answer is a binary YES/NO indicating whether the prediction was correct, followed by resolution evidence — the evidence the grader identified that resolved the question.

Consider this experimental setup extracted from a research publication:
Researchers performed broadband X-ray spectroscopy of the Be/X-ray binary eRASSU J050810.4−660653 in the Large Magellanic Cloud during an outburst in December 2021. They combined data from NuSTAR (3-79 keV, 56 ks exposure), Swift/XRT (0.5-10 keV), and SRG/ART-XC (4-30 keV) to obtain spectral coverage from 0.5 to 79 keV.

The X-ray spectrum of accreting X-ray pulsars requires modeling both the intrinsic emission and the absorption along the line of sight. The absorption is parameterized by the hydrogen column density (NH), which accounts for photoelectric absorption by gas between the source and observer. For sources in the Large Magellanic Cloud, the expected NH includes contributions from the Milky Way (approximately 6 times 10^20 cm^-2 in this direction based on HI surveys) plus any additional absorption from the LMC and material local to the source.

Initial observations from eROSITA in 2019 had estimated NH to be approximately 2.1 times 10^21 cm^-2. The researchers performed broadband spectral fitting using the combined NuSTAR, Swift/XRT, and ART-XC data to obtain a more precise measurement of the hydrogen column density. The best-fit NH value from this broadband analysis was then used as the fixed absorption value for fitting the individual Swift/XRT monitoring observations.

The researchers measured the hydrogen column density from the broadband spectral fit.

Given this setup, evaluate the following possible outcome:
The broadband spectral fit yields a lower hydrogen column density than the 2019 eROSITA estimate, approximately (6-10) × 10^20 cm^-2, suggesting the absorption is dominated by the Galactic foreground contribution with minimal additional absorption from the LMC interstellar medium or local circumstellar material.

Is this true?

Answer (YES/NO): NO